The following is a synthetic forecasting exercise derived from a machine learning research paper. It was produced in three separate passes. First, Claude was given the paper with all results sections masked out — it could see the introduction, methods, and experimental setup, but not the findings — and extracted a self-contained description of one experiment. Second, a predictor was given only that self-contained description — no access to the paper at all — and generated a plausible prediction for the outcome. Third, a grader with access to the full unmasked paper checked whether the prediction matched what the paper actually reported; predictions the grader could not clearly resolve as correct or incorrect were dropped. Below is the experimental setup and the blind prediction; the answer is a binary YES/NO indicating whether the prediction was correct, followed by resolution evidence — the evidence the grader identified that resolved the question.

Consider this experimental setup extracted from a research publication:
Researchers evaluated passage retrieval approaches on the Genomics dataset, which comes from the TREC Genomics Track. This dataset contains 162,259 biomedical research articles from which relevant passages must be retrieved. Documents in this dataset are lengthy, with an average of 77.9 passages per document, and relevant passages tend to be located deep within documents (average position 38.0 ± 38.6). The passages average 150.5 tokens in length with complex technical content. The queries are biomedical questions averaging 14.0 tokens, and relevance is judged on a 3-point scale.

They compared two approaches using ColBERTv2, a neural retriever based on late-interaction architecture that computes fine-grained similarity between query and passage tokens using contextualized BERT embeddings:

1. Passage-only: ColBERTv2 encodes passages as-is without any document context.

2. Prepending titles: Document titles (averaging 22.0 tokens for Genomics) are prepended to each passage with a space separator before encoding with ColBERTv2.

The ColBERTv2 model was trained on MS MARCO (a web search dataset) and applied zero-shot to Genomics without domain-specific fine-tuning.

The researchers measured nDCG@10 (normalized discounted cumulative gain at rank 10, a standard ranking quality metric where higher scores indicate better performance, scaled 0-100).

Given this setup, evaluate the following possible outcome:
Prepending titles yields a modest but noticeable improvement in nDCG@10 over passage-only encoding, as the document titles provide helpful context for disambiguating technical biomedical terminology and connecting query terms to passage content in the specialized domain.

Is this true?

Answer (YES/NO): NO